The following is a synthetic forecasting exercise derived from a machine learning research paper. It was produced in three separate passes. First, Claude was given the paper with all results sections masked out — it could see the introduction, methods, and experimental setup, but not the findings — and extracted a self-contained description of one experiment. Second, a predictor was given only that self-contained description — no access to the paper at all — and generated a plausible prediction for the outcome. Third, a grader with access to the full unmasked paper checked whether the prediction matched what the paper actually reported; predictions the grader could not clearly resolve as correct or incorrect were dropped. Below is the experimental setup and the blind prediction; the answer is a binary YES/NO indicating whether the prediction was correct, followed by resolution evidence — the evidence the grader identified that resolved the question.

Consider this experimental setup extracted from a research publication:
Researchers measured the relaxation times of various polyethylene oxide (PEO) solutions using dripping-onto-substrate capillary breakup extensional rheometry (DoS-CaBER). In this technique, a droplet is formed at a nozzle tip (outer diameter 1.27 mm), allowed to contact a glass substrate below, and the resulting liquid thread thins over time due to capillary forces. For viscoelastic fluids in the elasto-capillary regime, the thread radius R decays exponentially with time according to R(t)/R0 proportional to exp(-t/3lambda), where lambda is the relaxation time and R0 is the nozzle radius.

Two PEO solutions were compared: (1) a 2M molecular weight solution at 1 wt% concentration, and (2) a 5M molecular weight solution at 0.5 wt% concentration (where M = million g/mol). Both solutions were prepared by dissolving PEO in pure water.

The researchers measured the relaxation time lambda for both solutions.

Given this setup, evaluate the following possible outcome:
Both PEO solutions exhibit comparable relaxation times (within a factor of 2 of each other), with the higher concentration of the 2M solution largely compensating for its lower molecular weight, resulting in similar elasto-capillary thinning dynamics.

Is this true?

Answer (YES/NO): NO